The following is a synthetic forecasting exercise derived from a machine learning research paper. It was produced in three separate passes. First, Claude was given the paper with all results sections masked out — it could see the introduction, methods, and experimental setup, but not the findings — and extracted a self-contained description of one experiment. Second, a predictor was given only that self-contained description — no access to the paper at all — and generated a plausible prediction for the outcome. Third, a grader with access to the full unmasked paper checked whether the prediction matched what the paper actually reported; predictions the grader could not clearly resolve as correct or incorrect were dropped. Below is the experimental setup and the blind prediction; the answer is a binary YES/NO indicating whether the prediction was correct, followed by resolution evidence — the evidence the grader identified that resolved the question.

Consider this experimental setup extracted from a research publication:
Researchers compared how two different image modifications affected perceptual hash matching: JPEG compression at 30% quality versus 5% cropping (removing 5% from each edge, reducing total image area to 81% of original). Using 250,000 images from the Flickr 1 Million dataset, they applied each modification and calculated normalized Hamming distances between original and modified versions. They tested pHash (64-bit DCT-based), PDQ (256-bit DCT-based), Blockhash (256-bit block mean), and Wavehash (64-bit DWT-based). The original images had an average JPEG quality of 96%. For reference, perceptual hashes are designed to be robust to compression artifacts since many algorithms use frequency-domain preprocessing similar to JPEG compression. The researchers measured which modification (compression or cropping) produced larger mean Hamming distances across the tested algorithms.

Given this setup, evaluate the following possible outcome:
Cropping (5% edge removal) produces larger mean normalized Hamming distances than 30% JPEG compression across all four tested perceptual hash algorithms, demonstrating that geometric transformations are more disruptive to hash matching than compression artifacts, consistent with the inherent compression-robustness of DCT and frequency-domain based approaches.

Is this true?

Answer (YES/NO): YES